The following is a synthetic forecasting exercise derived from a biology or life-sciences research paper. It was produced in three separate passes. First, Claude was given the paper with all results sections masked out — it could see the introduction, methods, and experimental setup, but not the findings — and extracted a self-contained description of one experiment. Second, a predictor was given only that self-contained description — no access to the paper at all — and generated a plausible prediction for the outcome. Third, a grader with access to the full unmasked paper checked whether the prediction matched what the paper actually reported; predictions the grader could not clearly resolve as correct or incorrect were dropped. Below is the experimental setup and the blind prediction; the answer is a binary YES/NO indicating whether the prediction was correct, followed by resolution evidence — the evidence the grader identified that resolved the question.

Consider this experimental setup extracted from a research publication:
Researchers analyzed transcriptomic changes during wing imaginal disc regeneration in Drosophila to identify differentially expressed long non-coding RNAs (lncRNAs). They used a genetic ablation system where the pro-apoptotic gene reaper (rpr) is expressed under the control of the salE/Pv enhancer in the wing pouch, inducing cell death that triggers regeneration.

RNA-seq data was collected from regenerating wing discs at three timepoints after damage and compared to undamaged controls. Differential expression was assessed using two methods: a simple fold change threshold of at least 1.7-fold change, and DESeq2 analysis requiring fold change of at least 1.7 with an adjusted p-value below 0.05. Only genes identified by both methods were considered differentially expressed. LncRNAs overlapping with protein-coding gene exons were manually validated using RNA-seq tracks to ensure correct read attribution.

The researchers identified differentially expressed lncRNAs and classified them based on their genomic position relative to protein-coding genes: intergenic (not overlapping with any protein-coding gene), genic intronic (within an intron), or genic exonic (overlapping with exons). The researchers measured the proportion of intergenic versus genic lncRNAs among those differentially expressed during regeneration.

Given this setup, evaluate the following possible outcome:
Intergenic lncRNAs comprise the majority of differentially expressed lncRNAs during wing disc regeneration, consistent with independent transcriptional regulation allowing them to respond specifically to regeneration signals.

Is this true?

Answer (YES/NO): NO